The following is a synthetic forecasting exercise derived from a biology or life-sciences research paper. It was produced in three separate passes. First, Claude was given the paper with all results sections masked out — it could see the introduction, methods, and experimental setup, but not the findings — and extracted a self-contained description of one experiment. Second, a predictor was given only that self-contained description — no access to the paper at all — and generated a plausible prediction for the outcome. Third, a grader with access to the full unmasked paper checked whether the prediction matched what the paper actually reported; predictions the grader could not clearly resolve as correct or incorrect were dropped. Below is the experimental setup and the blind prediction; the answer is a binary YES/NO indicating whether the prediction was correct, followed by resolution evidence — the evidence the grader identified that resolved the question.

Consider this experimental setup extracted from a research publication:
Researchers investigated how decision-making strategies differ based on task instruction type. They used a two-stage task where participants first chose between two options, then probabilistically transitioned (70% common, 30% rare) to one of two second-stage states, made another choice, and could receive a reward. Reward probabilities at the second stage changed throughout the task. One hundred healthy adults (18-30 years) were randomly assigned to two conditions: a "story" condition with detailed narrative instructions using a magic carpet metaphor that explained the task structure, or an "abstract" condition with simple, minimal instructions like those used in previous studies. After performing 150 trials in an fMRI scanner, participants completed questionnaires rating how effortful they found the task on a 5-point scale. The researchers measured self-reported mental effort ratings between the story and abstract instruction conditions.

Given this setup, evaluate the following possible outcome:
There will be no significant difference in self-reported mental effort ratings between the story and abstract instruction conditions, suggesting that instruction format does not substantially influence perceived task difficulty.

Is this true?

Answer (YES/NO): NO